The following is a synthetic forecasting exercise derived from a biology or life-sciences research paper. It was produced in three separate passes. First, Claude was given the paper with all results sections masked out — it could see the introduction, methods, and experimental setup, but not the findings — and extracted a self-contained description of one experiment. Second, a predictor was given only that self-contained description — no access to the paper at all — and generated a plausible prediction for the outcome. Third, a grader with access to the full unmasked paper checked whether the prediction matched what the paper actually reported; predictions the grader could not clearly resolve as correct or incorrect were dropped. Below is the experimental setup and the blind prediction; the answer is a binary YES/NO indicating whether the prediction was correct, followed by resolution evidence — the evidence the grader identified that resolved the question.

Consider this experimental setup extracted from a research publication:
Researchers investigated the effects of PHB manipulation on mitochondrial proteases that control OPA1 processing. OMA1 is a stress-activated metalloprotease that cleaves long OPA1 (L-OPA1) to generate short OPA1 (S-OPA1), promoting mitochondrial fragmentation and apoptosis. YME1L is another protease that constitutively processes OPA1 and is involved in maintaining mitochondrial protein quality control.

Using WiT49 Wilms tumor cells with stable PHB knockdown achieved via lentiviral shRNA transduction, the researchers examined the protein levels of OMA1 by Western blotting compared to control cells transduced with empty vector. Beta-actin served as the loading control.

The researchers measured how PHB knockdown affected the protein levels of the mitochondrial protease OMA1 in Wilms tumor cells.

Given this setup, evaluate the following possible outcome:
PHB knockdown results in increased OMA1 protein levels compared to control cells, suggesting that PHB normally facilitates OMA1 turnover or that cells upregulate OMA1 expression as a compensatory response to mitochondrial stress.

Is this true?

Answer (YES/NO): NO